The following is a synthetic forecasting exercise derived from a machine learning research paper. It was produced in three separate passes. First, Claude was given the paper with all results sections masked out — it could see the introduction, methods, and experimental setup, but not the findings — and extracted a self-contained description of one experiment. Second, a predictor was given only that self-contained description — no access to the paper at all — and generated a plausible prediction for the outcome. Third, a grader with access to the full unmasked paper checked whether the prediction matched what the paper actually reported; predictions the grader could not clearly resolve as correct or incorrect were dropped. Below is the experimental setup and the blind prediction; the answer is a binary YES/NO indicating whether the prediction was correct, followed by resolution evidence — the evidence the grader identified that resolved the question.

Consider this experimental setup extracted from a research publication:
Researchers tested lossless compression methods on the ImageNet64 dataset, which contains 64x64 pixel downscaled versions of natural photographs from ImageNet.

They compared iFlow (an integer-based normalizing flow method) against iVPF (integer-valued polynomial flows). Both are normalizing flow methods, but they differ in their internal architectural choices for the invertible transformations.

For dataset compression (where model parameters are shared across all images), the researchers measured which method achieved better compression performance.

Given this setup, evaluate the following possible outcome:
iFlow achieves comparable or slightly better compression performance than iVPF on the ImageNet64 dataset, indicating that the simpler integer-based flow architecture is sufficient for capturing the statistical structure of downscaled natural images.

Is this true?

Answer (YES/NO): YES